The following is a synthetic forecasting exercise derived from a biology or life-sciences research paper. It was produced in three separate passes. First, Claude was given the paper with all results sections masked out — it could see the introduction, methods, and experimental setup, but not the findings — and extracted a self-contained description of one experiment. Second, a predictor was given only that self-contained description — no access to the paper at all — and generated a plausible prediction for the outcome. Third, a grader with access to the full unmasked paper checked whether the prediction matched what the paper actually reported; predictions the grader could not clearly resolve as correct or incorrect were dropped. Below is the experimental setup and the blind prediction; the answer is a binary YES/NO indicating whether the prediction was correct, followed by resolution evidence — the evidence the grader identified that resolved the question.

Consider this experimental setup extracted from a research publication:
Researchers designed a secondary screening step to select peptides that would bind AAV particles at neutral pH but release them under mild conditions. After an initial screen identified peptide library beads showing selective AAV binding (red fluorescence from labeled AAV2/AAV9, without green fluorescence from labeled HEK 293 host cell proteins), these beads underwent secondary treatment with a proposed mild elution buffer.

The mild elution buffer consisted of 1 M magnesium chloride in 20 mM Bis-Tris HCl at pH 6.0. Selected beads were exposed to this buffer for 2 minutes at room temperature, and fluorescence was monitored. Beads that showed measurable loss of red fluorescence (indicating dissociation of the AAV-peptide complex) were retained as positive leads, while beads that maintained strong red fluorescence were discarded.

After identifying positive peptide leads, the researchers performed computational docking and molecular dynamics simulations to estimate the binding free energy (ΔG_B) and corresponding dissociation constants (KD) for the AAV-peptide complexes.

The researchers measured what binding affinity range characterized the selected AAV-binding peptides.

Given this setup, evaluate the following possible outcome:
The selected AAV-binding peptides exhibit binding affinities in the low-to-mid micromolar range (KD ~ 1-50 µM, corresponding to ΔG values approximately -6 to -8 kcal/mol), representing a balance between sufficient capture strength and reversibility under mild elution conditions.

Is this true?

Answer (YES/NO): NO